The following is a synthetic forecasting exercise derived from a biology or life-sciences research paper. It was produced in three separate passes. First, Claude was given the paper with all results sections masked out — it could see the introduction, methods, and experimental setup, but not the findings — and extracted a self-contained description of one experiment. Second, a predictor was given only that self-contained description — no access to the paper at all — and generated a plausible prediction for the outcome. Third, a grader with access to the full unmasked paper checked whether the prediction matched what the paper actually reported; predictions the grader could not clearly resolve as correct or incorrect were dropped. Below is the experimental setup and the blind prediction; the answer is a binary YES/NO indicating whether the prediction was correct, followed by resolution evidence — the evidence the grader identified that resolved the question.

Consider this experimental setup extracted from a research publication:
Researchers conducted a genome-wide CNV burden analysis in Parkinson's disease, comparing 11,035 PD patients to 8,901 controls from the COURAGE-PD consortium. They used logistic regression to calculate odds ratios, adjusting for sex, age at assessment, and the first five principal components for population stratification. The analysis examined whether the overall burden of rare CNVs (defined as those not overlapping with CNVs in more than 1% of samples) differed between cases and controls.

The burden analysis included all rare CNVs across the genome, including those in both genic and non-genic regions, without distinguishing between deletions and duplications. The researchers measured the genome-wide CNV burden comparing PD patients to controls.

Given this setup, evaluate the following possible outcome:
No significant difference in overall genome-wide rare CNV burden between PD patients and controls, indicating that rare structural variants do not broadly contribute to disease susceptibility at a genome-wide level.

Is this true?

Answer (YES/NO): YES